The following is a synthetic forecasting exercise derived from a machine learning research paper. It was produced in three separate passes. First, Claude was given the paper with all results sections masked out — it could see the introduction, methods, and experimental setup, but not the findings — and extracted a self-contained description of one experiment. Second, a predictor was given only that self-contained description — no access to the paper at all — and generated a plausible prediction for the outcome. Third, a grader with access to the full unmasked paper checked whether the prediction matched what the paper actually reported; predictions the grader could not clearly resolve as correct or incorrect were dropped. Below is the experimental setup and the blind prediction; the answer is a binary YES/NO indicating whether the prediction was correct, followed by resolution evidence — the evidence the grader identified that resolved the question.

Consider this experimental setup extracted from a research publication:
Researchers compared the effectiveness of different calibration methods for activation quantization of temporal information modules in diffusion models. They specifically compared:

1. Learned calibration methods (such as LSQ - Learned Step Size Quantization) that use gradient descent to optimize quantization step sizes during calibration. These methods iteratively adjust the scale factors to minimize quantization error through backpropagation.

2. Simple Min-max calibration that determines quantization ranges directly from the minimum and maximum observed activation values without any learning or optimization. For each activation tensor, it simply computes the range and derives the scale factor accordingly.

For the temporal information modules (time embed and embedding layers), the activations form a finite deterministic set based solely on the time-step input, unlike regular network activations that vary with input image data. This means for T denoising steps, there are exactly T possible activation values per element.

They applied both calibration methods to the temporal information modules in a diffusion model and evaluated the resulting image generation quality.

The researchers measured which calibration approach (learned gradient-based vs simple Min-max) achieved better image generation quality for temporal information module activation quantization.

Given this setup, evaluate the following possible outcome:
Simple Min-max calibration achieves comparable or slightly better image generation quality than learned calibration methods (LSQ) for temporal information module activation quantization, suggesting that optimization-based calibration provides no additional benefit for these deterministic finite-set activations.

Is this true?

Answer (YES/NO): YES